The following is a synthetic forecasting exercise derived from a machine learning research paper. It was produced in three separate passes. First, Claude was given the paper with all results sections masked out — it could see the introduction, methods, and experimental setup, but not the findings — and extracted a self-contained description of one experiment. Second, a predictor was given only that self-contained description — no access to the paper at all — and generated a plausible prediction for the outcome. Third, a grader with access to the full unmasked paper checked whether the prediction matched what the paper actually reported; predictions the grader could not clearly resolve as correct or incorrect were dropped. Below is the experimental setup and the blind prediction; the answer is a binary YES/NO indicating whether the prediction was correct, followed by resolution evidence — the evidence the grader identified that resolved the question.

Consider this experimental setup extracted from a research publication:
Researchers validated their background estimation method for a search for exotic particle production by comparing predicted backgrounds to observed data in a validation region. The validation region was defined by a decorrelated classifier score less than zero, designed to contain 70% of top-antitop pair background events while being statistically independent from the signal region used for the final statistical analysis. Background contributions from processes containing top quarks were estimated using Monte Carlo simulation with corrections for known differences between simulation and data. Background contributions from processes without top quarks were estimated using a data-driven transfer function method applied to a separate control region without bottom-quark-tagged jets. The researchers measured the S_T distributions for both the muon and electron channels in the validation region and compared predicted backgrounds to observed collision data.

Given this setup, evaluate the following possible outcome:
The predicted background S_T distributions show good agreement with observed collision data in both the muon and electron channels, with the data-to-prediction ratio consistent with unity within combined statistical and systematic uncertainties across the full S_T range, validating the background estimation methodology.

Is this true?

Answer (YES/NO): YES